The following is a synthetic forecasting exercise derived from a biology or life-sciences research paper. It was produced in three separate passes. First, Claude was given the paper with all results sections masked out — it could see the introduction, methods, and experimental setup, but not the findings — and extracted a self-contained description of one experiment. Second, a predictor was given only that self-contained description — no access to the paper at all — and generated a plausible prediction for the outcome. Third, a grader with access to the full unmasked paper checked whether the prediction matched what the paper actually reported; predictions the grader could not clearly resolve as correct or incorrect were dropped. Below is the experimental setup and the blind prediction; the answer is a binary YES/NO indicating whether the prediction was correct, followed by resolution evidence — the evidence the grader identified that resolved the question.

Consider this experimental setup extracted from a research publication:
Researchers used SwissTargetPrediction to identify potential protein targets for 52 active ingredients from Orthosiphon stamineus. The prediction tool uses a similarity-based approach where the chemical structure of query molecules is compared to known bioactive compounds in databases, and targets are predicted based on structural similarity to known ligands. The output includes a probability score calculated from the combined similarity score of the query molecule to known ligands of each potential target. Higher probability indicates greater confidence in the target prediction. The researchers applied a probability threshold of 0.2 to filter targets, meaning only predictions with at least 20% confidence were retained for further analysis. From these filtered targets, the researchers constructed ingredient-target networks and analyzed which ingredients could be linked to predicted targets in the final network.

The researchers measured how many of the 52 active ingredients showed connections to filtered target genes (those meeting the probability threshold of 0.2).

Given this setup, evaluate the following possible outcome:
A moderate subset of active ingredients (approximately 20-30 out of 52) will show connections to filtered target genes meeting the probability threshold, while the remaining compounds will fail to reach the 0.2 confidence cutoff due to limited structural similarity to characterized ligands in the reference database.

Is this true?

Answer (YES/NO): NO